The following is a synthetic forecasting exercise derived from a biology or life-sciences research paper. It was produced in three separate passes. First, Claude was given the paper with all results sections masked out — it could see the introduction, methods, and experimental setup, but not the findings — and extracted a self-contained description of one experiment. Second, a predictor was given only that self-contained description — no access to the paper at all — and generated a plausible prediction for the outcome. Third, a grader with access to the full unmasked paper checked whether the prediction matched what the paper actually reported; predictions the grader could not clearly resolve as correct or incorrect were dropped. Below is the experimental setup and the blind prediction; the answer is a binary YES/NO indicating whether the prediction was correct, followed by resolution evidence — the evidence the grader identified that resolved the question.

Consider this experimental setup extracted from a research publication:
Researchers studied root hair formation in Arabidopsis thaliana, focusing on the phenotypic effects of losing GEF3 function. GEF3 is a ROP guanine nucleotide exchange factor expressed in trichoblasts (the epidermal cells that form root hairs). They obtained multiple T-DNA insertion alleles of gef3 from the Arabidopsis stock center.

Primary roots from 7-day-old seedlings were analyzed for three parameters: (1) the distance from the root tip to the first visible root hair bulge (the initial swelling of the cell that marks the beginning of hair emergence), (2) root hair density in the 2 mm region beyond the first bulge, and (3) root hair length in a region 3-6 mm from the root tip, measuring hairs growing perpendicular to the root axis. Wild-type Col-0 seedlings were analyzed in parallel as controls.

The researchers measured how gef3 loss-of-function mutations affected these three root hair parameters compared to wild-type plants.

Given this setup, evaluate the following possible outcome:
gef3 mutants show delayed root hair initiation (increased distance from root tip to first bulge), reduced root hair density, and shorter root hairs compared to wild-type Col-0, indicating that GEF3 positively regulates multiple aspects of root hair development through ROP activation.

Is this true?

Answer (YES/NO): NO